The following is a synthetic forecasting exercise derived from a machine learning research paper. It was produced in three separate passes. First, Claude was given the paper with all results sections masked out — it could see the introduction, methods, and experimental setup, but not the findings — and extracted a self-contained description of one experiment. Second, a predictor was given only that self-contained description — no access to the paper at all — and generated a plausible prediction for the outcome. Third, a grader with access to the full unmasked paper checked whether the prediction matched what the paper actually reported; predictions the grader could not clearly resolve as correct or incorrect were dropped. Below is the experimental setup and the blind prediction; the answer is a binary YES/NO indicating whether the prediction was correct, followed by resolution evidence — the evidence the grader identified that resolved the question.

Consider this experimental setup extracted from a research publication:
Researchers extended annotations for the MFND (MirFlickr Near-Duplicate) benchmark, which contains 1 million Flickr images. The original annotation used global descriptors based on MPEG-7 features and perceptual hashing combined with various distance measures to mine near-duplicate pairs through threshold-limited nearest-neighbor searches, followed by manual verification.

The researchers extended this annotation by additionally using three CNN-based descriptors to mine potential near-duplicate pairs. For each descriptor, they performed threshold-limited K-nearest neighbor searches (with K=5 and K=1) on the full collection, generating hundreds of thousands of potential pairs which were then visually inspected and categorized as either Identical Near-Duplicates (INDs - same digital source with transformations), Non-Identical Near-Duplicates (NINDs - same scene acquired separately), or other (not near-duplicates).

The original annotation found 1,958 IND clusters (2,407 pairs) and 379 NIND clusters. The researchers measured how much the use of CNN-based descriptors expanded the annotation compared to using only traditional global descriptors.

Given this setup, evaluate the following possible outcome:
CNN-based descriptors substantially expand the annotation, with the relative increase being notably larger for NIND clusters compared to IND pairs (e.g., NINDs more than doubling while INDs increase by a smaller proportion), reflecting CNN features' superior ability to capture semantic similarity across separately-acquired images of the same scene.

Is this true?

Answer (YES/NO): YES